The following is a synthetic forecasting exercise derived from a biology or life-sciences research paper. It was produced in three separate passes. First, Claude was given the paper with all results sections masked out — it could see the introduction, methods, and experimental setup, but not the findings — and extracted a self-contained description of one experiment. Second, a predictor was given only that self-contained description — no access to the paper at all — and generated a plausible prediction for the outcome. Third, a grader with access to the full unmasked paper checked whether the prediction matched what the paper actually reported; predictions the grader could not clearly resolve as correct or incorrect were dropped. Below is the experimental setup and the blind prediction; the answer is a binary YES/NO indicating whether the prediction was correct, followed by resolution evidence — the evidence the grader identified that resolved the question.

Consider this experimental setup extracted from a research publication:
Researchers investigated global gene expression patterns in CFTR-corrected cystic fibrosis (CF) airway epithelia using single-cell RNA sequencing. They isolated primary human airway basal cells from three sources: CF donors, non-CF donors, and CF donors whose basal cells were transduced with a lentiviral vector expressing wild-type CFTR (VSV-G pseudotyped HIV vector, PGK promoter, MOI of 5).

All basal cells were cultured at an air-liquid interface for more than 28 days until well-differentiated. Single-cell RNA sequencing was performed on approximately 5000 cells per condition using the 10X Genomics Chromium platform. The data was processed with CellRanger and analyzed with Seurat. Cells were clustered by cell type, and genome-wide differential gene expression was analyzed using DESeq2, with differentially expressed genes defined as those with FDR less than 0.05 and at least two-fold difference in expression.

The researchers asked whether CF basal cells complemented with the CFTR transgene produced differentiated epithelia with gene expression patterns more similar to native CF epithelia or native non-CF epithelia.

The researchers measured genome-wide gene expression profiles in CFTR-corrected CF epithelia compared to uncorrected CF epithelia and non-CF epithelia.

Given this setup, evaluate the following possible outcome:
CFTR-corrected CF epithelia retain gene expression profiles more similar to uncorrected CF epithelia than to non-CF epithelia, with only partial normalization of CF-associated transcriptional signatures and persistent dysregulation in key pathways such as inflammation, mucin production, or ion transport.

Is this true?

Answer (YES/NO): YES